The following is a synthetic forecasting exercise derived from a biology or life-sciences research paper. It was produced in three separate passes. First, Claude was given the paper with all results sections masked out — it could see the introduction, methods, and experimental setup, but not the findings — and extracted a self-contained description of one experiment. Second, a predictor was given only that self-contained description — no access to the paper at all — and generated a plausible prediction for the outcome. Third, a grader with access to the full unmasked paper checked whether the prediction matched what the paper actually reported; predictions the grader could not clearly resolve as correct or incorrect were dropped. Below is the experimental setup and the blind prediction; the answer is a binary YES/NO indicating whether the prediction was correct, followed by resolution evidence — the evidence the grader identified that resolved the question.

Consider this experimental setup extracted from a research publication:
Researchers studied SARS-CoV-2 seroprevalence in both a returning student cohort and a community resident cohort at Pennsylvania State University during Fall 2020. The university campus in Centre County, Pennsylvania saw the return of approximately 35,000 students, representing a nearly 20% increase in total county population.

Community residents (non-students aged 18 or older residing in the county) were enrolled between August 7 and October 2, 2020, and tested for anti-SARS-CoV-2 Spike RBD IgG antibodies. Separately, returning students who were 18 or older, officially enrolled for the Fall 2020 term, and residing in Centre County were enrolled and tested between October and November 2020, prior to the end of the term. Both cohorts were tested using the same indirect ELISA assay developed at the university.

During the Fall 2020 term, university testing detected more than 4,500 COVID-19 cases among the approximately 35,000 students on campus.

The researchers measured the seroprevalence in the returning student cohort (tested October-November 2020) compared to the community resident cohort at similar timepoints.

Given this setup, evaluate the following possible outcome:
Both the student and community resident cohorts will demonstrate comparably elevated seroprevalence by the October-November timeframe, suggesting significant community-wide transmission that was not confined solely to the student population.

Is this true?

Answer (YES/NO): NO